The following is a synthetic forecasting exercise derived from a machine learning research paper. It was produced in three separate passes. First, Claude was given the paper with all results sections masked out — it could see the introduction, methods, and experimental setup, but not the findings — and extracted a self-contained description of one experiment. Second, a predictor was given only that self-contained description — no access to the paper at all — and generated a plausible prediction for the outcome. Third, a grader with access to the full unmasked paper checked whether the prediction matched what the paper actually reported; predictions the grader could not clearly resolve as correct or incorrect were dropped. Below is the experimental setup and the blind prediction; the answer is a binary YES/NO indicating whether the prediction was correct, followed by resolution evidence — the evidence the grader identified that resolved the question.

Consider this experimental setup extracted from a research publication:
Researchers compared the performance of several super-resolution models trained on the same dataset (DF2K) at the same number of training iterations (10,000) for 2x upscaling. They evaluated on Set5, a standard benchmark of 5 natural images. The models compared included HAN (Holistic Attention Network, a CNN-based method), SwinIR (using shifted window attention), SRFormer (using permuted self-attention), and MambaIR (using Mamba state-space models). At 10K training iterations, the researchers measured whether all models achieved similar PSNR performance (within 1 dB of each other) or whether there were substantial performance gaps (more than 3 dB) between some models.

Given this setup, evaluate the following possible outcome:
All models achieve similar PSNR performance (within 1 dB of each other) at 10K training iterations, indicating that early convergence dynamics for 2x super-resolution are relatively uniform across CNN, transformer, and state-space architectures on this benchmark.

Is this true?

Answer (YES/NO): NO